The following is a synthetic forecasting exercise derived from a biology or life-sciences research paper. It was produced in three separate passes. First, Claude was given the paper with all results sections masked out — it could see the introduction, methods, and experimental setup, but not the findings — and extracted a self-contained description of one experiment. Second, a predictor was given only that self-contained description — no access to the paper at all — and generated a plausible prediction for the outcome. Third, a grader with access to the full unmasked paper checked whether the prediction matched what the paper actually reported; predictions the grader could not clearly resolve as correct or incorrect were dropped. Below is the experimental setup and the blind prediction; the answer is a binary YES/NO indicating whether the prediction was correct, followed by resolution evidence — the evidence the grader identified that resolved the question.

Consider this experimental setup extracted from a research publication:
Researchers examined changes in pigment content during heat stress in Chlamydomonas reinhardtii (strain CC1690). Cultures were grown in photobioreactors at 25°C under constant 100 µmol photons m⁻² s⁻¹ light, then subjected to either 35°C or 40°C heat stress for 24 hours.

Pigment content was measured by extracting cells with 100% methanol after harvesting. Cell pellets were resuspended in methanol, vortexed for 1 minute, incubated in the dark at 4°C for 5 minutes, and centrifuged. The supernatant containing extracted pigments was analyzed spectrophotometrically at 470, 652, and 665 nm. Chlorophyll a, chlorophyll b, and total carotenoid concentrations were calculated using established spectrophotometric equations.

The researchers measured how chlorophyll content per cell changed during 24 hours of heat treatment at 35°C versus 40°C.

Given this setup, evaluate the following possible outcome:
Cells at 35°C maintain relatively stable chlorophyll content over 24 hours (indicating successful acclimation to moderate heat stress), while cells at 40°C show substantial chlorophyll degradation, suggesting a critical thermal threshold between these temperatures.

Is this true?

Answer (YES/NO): NO